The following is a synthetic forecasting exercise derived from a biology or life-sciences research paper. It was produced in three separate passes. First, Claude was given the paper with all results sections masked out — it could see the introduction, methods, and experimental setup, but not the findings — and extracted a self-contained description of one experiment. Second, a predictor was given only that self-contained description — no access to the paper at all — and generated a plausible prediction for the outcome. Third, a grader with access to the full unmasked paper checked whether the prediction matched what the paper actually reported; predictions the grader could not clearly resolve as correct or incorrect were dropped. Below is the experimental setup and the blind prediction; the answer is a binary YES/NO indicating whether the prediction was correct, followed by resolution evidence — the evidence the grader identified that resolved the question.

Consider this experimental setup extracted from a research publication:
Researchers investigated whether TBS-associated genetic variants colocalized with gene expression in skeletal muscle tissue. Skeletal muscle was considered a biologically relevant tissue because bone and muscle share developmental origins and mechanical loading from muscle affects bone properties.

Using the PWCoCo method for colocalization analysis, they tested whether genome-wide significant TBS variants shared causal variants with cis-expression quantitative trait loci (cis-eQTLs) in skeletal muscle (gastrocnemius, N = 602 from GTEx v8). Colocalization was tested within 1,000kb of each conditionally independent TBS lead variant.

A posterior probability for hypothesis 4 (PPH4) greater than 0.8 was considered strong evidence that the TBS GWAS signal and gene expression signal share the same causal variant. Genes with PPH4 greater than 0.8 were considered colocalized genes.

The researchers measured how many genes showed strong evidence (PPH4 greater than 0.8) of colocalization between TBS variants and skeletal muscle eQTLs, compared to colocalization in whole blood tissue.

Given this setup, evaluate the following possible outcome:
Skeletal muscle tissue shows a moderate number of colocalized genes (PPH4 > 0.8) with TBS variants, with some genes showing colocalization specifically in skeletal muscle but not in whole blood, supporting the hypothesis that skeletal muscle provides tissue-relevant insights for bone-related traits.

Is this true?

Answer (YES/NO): NO